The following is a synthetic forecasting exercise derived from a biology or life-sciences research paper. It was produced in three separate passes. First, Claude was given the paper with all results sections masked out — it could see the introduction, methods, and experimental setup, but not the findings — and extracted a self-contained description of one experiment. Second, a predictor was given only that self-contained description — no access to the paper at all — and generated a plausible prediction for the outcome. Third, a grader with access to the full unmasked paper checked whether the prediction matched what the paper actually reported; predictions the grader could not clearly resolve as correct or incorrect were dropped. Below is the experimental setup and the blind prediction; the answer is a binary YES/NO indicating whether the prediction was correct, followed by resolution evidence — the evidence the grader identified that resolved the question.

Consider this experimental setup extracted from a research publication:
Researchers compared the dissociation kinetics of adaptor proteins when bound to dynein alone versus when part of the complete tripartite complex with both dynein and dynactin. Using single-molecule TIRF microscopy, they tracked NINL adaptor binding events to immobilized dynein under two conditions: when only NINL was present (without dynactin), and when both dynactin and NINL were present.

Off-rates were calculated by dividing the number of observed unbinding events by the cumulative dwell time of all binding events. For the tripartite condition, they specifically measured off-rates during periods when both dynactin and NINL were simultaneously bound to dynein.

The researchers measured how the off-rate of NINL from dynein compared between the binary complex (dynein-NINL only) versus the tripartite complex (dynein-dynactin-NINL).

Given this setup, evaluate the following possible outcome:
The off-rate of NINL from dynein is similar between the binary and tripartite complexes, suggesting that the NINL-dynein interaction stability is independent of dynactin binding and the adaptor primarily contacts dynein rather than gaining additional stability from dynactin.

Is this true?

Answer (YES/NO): NO